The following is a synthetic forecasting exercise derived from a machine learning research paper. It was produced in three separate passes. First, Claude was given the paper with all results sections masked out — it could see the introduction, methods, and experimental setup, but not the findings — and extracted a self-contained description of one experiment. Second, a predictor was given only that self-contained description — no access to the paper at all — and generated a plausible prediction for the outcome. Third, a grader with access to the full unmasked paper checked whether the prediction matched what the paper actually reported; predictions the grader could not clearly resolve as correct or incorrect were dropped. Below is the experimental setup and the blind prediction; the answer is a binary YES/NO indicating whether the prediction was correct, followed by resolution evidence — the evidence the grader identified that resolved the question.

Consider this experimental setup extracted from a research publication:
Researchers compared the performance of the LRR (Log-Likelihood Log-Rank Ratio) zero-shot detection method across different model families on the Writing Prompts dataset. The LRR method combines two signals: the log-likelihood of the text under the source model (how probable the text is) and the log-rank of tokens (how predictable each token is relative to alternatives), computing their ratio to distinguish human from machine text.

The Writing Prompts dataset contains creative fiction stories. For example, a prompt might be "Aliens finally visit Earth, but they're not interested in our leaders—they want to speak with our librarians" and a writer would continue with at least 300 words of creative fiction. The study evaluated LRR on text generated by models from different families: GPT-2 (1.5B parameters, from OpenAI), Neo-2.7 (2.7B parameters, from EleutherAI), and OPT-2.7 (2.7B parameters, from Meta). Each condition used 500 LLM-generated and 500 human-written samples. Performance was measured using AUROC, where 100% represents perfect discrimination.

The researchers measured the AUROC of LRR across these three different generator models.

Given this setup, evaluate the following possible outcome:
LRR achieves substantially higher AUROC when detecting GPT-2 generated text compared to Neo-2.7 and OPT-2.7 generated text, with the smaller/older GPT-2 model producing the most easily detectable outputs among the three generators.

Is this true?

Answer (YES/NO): NO